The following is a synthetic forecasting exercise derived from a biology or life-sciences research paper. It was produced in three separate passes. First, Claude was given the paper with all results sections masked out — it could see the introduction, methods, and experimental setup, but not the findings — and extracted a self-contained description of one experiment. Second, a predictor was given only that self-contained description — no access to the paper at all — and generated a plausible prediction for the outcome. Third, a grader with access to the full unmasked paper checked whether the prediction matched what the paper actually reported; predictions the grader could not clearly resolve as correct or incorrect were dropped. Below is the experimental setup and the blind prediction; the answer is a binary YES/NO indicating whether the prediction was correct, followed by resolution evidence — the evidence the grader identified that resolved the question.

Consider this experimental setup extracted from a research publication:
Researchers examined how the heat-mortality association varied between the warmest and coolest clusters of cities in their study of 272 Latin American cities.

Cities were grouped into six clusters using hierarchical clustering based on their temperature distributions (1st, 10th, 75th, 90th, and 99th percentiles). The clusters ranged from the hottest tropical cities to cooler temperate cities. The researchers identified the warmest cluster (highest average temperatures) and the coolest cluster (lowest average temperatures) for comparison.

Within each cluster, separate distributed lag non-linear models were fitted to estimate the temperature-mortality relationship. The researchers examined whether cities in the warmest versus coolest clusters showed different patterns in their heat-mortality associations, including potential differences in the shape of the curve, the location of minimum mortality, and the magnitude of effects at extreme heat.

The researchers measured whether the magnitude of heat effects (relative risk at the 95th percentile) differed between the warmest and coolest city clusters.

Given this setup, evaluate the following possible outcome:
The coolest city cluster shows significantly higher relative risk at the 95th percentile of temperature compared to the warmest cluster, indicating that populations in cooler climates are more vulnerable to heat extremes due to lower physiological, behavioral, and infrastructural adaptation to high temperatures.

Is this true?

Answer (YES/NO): NO